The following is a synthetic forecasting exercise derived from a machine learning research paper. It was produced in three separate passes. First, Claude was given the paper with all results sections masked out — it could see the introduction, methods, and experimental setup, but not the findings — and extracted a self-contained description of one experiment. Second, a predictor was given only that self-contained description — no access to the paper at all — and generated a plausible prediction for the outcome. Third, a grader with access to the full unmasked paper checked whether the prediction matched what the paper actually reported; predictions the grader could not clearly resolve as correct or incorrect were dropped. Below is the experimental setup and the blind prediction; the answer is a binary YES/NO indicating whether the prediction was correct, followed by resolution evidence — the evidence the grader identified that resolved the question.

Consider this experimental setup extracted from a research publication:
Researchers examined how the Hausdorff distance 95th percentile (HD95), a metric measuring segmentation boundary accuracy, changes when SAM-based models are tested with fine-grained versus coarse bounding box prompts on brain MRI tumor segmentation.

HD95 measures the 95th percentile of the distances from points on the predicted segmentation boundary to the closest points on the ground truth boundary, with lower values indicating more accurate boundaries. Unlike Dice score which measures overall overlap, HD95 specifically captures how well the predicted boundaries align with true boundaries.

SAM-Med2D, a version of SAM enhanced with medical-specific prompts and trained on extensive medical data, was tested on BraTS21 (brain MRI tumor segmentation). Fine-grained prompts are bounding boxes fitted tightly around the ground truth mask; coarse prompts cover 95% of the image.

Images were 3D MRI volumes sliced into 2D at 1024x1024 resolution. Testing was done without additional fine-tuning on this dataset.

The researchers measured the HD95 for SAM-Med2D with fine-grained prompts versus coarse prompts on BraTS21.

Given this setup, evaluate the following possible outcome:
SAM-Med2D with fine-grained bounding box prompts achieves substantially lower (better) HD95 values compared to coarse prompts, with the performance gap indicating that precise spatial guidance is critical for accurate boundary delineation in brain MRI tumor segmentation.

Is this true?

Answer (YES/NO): YES